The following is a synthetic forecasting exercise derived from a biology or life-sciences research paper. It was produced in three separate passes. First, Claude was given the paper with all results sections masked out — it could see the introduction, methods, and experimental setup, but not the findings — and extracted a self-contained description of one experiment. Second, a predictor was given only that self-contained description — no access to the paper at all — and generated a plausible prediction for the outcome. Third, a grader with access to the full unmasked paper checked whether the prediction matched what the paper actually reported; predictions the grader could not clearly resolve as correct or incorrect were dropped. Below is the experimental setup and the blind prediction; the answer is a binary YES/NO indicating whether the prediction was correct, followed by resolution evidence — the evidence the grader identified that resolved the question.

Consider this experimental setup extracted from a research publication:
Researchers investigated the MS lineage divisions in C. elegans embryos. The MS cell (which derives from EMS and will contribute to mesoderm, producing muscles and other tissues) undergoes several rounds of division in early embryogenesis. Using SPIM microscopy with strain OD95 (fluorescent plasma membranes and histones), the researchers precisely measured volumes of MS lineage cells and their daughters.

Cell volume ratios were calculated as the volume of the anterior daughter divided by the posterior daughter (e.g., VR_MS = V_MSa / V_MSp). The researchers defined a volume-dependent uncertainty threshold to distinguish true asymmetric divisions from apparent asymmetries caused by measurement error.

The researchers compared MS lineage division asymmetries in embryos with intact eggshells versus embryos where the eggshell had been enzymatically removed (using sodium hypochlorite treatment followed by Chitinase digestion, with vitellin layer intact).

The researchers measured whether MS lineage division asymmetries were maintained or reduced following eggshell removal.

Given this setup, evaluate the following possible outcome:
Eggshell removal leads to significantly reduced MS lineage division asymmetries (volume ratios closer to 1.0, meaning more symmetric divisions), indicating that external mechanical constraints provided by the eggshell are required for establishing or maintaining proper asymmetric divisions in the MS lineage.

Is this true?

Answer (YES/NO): YES